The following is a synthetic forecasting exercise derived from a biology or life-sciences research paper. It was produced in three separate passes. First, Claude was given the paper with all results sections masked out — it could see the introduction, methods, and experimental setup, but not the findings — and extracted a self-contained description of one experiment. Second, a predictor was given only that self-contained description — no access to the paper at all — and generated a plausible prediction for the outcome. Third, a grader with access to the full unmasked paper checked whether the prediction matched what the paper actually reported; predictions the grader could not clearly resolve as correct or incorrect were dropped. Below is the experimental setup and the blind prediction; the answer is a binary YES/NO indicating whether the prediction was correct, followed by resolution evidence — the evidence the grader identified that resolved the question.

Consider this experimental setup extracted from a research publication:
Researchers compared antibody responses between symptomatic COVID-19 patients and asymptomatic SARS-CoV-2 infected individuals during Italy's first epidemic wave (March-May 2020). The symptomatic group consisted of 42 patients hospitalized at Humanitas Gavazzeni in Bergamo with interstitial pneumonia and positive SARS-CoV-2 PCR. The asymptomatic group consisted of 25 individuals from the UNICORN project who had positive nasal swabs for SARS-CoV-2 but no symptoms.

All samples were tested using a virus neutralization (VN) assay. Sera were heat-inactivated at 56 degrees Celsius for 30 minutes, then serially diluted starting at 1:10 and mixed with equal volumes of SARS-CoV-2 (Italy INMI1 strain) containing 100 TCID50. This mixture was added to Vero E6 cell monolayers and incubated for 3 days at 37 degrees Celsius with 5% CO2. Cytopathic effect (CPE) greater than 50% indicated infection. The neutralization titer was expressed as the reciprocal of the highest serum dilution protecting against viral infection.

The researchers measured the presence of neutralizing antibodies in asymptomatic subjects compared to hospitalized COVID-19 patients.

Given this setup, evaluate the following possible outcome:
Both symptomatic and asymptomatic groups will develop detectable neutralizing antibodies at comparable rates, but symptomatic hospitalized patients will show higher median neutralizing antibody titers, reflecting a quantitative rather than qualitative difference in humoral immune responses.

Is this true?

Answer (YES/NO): NO